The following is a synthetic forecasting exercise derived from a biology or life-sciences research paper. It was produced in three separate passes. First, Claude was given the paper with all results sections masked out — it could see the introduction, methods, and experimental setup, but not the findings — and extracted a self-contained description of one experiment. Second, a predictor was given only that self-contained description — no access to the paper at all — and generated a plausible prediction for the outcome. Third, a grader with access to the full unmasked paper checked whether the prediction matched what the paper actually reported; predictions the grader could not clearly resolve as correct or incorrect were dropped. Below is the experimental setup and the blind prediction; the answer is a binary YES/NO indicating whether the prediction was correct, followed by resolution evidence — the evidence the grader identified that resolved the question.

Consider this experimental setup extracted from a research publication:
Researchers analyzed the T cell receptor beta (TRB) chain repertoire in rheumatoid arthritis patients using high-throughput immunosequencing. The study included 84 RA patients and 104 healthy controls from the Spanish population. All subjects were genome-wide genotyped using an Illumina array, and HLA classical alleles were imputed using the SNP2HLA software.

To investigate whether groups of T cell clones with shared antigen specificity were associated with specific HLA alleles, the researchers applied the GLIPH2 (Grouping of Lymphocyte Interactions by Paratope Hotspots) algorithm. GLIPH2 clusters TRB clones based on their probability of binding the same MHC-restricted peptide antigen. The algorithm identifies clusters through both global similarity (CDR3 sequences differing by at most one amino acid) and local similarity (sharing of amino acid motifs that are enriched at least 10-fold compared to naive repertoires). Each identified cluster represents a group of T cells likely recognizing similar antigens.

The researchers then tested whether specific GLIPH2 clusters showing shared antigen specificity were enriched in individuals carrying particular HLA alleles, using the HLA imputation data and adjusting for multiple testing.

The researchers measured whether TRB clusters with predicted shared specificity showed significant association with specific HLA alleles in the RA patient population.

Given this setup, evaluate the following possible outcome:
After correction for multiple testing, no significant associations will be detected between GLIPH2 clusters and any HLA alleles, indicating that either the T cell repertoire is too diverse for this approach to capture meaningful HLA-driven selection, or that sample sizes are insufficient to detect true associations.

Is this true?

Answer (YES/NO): NO